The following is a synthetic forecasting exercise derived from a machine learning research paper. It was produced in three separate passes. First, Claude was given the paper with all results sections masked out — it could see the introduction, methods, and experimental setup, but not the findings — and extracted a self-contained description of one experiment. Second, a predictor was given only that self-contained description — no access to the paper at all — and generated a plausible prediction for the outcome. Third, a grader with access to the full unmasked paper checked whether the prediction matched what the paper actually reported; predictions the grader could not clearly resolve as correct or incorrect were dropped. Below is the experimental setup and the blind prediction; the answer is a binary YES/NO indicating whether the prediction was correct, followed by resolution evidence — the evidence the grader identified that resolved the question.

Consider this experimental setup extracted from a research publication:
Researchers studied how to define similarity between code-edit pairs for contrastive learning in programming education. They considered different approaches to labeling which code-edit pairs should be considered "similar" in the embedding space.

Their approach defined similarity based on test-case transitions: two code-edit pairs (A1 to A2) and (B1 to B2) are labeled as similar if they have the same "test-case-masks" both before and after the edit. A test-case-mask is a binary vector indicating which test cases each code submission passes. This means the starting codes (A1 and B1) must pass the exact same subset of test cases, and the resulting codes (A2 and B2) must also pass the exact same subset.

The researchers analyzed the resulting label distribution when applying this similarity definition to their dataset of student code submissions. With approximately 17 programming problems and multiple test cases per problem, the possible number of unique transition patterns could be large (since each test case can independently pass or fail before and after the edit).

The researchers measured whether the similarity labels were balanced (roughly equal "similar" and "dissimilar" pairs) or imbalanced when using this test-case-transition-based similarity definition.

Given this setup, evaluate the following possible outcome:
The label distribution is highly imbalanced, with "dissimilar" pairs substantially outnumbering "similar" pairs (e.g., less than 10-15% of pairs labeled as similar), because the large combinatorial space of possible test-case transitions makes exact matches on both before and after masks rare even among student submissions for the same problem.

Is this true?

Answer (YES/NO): NO